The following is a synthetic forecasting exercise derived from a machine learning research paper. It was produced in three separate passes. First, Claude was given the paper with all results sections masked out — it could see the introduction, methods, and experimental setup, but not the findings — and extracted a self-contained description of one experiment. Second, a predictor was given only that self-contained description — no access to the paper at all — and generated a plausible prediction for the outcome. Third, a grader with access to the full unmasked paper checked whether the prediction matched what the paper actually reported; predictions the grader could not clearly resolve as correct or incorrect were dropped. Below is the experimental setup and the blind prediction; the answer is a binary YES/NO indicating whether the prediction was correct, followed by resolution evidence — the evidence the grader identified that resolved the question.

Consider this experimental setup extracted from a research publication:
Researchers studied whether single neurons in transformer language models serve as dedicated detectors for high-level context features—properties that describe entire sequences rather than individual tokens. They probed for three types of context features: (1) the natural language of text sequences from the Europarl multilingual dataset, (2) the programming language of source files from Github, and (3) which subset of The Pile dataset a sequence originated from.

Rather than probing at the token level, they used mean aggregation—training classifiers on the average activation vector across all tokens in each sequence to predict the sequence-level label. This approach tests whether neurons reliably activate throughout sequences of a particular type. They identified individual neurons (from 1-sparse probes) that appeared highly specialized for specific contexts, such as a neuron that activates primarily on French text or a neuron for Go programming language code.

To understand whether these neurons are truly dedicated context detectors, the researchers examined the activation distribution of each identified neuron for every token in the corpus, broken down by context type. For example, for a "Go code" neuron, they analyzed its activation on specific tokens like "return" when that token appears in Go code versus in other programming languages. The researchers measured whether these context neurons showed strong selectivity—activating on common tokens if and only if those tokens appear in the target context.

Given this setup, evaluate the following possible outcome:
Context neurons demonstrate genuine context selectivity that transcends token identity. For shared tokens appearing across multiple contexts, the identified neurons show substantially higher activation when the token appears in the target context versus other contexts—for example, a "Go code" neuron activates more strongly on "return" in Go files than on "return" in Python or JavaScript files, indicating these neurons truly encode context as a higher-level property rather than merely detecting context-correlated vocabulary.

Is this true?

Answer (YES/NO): YES